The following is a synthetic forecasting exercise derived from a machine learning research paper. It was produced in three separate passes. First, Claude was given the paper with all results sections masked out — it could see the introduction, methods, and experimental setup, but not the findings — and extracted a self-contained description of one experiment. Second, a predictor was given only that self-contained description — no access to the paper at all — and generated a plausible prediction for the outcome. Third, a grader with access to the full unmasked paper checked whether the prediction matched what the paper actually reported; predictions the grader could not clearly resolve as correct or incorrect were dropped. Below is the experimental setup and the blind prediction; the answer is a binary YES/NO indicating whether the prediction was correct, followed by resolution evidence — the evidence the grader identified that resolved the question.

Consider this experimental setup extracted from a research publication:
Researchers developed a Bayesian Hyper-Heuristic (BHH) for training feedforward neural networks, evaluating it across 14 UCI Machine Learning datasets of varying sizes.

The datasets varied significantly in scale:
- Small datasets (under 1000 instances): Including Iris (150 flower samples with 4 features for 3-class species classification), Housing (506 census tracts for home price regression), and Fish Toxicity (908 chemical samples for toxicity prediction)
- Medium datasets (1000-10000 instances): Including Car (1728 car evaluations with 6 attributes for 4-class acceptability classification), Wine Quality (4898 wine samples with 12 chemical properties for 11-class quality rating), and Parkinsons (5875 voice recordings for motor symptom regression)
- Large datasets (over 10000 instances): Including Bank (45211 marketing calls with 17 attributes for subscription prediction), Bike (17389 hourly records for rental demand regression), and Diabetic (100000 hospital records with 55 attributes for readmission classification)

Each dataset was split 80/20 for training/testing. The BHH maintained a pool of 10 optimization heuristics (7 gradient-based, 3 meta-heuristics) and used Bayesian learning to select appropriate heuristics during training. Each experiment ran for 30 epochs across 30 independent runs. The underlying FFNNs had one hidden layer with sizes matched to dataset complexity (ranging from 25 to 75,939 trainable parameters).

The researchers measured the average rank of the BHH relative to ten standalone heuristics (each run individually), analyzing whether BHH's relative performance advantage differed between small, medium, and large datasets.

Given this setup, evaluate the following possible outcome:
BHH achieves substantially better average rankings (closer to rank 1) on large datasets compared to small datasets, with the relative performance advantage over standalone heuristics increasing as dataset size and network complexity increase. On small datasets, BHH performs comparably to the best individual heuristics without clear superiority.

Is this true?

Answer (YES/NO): NO